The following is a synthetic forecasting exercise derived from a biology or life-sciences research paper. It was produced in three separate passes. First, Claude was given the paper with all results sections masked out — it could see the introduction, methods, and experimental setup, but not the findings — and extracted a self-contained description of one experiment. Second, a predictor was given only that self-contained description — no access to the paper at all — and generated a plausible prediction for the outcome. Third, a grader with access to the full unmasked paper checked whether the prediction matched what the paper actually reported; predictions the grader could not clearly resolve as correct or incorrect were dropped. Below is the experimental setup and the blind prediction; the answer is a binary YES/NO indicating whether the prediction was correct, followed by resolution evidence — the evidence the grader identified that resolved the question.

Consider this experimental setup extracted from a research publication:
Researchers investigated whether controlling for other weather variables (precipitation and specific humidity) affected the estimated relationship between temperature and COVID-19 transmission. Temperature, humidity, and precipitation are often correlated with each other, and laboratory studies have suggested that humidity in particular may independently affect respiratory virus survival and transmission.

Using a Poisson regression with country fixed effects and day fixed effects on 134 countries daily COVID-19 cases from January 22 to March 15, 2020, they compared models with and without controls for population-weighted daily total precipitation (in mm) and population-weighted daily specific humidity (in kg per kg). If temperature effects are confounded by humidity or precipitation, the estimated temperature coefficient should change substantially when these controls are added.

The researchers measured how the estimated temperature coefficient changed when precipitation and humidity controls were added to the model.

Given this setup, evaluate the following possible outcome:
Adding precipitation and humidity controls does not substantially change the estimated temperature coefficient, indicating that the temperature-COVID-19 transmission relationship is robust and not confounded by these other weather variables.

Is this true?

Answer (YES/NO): YES